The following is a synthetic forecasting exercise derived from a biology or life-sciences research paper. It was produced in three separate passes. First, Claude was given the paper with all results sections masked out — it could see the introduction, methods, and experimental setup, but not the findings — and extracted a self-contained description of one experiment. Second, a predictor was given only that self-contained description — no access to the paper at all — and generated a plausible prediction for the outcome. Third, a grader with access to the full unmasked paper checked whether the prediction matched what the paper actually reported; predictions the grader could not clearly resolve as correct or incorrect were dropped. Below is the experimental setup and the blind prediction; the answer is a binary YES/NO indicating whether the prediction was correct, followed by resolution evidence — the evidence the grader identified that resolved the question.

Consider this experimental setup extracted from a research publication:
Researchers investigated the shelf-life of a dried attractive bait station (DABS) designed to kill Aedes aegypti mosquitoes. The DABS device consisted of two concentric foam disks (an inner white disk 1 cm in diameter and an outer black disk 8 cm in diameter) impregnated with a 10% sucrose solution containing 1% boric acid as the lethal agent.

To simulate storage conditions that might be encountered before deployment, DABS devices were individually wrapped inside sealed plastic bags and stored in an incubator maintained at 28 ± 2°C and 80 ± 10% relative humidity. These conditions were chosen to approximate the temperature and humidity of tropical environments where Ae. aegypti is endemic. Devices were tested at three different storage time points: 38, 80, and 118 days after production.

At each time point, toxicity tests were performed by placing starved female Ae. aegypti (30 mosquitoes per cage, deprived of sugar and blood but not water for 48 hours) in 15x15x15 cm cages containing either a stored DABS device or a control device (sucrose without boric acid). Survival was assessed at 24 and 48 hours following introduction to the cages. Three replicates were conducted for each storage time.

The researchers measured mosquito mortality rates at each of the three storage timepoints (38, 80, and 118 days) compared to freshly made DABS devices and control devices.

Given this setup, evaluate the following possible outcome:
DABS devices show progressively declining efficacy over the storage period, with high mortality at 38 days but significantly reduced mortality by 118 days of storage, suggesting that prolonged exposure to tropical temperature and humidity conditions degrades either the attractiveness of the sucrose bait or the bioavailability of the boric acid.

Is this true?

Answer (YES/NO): YES